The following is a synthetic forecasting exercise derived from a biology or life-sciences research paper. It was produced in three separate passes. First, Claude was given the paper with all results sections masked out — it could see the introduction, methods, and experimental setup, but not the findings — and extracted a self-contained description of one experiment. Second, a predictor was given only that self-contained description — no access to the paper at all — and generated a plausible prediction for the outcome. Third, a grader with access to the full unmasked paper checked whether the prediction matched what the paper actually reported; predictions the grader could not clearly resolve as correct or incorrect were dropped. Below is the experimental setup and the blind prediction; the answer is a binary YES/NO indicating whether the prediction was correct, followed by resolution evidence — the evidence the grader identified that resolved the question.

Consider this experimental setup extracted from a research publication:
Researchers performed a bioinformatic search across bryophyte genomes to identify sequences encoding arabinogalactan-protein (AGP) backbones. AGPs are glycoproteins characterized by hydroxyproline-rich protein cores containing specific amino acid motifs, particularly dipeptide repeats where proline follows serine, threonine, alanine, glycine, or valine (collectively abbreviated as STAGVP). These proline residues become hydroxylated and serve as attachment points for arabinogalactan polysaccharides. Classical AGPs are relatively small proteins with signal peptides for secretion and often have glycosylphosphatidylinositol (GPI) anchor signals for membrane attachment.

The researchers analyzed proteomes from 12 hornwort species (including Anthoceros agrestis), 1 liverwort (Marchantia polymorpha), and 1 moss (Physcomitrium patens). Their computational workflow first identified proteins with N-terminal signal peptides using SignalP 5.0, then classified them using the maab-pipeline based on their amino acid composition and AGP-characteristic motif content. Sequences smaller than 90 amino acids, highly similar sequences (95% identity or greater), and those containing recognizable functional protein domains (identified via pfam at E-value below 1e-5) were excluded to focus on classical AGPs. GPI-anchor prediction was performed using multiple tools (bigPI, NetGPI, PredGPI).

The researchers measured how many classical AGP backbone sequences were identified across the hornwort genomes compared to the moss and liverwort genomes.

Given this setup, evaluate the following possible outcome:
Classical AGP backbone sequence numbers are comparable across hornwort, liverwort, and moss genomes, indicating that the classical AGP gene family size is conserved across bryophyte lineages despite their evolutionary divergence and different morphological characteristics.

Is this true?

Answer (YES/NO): NO